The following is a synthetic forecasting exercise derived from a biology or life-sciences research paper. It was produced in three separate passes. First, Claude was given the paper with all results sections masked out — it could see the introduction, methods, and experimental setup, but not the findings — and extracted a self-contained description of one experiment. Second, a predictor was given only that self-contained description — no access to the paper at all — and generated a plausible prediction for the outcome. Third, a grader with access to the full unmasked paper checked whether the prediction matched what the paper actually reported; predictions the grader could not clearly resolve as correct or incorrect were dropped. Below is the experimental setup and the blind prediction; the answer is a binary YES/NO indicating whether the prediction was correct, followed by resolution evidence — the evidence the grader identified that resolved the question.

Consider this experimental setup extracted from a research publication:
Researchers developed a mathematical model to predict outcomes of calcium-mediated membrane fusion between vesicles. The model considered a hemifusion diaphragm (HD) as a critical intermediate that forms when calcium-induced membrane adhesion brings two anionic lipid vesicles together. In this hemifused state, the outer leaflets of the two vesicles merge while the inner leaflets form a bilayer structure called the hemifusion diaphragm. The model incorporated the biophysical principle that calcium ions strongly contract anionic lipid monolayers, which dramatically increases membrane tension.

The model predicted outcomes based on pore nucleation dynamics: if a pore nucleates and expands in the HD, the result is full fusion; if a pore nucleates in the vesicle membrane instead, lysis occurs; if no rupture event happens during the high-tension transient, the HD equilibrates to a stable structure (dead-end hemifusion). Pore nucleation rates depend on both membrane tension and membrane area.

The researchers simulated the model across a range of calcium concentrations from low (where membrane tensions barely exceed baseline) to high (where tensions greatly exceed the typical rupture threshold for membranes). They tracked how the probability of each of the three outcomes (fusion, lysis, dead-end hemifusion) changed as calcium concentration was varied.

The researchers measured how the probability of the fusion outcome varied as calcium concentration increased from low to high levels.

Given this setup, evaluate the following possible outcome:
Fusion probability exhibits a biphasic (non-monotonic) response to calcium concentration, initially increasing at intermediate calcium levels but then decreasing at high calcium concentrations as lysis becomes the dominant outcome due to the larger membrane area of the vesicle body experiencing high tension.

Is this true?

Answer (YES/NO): YES